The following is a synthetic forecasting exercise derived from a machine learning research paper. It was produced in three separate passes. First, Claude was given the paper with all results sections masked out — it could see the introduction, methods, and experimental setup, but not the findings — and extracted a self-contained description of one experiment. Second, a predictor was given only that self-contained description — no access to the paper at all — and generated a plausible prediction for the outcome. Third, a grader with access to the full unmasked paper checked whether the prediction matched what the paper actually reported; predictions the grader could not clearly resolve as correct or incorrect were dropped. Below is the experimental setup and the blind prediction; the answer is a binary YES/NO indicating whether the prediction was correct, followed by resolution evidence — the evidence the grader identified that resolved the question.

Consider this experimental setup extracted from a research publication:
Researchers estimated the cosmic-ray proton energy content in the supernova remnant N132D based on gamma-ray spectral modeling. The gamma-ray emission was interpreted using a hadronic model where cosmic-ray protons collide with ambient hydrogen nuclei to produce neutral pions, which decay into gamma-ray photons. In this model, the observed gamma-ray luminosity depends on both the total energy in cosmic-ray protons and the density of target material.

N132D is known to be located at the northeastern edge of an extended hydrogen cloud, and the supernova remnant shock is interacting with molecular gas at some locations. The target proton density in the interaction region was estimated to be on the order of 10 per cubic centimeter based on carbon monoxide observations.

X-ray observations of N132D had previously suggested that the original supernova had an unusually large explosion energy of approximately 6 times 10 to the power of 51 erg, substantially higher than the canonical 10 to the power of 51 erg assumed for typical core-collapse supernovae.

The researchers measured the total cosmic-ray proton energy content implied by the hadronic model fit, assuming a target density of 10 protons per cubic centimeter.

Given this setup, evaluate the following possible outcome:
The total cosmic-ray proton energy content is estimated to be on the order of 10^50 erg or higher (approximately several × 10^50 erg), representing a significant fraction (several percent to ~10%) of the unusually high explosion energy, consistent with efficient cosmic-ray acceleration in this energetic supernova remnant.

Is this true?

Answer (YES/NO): YES